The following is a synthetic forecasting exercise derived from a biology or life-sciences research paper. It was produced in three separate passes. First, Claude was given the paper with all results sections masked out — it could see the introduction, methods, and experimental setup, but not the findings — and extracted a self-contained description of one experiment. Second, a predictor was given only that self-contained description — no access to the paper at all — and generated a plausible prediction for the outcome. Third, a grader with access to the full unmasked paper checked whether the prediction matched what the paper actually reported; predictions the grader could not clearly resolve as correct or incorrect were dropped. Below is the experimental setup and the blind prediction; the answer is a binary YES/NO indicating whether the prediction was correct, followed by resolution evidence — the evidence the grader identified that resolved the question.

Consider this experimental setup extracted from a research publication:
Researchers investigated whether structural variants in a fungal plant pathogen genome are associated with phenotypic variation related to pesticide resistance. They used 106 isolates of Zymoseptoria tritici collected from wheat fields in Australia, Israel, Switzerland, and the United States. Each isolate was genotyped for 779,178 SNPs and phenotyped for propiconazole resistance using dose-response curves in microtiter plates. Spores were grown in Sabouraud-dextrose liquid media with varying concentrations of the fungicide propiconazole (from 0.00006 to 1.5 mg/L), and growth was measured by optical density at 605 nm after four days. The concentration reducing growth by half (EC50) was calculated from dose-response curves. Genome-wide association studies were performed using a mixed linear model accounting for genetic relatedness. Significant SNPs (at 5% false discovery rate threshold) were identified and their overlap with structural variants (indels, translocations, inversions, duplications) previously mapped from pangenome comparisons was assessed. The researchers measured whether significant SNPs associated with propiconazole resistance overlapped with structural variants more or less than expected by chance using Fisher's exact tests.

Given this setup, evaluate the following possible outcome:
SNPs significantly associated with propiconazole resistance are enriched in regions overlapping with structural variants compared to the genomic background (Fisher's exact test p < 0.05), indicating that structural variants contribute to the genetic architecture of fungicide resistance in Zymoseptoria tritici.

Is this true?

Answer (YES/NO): YES